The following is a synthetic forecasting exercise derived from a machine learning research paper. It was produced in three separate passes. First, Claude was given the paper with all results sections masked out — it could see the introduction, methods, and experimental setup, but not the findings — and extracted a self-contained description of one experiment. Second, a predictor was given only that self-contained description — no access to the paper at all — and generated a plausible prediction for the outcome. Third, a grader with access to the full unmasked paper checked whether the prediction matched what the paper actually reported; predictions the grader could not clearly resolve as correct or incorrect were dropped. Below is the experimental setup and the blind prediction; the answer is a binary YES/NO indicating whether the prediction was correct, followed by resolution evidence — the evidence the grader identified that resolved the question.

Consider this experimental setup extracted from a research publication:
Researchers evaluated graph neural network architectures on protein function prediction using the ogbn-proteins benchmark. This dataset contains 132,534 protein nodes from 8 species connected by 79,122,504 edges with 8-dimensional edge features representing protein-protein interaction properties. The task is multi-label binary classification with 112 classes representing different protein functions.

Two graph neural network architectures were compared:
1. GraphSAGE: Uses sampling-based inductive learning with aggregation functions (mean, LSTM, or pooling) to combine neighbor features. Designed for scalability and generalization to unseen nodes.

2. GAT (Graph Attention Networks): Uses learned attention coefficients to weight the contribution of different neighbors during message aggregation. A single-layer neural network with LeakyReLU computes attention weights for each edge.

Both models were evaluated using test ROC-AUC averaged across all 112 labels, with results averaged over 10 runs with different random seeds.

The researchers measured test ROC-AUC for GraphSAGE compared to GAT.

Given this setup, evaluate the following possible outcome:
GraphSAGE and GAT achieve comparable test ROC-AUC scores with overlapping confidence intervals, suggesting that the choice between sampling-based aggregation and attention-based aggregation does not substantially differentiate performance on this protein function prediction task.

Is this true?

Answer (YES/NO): NO